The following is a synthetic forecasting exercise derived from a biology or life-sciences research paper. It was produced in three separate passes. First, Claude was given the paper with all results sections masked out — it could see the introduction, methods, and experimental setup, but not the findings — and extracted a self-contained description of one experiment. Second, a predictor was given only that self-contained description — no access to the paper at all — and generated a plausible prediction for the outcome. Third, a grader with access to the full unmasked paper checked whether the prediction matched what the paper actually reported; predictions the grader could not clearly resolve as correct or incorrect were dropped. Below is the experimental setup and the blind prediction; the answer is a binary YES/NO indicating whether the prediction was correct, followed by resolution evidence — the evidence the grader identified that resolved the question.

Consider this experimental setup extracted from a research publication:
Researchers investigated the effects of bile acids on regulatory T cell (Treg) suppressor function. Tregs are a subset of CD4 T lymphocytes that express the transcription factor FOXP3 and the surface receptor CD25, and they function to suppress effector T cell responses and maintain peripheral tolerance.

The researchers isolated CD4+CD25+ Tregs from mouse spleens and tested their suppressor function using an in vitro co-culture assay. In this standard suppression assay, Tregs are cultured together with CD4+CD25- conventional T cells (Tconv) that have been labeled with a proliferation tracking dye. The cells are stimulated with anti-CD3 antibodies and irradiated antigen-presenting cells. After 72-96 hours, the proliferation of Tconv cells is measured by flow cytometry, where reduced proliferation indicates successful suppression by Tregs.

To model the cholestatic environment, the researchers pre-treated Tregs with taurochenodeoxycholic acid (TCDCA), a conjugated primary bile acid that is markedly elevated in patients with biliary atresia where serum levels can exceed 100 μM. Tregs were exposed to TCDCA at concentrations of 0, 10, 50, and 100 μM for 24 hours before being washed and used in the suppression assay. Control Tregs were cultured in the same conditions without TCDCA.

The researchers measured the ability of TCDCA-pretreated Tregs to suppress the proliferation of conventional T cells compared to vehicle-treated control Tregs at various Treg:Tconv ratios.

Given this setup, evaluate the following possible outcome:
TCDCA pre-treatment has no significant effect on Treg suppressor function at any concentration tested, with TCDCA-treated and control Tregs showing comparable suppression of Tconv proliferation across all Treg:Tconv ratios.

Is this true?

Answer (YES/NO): NO